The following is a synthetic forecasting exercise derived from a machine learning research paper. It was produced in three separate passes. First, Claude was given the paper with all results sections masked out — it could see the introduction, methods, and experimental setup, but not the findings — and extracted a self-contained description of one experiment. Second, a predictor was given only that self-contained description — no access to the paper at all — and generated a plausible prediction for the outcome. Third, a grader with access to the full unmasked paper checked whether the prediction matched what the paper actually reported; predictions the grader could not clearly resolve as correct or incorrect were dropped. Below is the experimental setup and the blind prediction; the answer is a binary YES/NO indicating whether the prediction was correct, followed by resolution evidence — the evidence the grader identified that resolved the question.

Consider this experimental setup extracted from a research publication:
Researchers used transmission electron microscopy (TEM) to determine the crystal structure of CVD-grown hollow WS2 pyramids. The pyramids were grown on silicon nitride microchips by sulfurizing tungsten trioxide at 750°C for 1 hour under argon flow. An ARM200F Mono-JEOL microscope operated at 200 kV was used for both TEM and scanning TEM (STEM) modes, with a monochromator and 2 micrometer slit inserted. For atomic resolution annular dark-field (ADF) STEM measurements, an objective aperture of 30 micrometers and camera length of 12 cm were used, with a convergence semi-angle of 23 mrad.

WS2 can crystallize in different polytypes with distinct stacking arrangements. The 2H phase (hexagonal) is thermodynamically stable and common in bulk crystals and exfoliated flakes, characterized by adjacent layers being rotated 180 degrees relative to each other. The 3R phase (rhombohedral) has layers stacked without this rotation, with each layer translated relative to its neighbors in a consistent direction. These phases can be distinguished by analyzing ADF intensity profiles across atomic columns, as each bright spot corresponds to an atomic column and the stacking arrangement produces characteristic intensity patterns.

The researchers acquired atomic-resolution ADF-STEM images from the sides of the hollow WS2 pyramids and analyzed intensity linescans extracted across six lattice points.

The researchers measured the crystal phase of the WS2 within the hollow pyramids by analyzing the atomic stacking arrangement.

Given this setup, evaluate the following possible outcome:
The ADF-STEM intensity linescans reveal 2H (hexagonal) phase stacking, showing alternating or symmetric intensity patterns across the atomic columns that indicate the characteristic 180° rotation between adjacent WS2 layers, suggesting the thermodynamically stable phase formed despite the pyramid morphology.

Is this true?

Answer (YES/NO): NO